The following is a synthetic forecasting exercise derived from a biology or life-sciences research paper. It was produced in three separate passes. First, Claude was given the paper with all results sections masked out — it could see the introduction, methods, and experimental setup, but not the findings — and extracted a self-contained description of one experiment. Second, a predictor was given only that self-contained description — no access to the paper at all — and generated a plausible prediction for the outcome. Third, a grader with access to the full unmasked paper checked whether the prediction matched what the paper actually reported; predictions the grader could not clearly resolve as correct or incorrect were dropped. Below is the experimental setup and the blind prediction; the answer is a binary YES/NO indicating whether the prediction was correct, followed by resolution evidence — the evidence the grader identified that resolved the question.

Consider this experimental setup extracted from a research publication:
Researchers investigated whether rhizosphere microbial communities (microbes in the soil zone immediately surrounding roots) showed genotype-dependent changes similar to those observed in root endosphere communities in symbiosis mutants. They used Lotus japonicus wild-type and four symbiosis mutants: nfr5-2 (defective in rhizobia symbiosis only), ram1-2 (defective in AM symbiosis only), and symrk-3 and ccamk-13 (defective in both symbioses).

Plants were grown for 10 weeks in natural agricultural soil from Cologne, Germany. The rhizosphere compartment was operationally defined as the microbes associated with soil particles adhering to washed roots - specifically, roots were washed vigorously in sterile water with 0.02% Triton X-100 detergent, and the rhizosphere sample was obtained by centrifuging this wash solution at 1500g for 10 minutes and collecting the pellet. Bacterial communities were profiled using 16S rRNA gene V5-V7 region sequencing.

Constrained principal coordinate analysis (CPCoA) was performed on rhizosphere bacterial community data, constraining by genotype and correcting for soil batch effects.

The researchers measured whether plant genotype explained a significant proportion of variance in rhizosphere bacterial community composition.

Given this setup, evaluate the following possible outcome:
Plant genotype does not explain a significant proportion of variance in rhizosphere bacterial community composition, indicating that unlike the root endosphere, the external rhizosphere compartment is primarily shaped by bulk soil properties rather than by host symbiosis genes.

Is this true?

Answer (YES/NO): NO